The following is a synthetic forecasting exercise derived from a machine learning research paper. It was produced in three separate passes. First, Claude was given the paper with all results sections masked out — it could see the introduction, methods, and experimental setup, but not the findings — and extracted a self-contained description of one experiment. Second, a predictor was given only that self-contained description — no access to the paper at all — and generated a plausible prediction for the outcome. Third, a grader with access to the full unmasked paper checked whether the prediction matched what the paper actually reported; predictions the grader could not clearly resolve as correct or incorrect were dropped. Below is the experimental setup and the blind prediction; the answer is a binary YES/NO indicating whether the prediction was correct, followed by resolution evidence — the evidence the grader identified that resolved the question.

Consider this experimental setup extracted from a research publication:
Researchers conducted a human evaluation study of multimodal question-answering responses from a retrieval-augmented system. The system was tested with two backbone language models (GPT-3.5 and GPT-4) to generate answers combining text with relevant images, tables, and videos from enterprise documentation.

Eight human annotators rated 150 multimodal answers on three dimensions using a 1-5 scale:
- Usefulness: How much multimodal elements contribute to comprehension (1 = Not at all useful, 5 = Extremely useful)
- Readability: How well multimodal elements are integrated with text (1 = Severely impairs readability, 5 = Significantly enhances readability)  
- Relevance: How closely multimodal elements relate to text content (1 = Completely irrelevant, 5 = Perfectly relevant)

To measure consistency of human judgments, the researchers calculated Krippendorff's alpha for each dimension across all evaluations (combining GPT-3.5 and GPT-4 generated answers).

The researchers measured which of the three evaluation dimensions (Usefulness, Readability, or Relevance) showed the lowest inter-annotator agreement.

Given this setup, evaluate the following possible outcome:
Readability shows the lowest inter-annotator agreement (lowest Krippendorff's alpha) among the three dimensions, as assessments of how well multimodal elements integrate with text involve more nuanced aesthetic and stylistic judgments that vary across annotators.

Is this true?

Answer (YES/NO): YES